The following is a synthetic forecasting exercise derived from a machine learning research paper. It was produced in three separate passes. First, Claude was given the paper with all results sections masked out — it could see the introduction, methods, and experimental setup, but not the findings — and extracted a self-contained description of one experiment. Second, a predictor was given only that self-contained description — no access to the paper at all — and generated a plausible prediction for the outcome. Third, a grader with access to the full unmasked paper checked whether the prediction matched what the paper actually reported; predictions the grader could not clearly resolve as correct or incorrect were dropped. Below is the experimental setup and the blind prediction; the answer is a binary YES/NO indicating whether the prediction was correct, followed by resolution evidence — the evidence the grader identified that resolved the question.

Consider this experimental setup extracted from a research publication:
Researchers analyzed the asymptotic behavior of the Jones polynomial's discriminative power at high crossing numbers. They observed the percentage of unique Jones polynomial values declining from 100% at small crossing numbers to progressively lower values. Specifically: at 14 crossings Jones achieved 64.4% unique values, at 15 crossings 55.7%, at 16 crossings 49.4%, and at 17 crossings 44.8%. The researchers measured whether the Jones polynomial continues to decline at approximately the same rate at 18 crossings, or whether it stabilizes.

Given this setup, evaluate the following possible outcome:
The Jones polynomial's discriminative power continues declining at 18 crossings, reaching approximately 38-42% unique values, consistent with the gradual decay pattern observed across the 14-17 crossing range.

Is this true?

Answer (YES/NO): YES